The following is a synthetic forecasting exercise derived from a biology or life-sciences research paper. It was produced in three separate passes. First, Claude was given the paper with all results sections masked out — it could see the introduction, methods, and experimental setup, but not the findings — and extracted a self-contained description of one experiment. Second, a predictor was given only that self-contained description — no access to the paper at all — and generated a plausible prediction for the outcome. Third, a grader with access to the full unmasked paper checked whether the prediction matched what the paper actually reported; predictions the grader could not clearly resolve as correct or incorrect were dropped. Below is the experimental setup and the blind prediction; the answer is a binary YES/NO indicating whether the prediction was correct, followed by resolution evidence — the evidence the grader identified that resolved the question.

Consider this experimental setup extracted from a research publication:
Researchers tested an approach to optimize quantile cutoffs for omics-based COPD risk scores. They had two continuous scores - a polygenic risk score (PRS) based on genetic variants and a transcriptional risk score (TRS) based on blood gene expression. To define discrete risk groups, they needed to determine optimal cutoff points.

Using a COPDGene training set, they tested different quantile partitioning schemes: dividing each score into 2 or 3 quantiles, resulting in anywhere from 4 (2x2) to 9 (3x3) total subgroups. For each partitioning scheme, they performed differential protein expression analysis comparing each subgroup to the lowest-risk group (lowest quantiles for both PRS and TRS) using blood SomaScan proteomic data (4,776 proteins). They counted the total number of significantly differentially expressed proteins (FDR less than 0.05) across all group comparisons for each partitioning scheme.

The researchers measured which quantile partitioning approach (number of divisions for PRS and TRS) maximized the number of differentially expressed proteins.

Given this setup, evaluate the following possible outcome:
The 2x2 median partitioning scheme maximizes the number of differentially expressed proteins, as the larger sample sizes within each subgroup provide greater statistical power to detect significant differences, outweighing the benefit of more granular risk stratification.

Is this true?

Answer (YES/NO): NO